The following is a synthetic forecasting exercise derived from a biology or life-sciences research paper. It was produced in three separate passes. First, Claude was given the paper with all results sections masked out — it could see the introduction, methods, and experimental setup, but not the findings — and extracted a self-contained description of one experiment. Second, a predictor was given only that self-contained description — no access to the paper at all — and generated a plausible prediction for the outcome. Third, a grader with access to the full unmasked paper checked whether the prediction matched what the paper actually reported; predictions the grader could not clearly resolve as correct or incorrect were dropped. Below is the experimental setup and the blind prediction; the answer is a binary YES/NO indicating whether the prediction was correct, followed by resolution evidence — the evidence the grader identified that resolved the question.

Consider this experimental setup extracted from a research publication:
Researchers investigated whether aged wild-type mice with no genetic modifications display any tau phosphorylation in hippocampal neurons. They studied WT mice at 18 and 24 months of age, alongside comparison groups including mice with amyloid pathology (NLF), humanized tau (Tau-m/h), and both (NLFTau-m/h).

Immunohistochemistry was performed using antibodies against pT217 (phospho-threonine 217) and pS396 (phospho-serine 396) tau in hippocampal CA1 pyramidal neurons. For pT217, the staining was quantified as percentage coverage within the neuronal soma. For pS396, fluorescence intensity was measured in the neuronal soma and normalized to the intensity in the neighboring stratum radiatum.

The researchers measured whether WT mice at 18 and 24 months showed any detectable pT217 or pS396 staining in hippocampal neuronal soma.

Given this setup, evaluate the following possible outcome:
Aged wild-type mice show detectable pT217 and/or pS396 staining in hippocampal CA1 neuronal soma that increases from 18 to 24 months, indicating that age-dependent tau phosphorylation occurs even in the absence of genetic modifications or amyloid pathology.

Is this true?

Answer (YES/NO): NO